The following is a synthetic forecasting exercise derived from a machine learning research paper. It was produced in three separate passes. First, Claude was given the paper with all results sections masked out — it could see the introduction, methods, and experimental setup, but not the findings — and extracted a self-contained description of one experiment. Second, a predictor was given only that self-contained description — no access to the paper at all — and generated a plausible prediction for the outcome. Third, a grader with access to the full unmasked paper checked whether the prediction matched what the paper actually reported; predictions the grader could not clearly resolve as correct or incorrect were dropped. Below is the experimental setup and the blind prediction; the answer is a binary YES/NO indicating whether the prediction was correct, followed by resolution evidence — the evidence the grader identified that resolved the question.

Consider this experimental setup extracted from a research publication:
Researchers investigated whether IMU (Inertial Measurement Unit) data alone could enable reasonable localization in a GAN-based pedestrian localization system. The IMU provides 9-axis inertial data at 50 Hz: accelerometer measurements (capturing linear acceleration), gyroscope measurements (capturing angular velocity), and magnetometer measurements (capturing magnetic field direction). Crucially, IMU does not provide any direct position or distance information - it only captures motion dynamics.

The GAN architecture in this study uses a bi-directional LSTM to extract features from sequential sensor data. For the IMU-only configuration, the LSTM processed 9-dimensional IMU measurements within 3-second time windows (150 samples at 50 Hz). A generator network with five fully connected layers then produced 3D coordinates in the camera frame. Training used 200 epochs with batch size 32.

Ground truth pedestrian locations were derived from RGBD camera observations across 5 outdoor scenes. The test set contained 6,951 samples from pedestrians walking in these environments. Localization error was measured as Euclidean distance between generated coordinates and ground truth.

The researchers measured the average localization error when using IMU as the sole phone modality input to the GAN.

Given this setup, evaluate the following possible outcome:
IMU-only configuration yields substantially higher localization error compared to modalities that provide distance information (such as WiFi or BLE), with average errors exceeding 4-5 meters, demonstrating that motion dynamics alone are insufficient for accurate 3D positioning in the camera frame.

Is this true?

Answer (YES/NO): NO